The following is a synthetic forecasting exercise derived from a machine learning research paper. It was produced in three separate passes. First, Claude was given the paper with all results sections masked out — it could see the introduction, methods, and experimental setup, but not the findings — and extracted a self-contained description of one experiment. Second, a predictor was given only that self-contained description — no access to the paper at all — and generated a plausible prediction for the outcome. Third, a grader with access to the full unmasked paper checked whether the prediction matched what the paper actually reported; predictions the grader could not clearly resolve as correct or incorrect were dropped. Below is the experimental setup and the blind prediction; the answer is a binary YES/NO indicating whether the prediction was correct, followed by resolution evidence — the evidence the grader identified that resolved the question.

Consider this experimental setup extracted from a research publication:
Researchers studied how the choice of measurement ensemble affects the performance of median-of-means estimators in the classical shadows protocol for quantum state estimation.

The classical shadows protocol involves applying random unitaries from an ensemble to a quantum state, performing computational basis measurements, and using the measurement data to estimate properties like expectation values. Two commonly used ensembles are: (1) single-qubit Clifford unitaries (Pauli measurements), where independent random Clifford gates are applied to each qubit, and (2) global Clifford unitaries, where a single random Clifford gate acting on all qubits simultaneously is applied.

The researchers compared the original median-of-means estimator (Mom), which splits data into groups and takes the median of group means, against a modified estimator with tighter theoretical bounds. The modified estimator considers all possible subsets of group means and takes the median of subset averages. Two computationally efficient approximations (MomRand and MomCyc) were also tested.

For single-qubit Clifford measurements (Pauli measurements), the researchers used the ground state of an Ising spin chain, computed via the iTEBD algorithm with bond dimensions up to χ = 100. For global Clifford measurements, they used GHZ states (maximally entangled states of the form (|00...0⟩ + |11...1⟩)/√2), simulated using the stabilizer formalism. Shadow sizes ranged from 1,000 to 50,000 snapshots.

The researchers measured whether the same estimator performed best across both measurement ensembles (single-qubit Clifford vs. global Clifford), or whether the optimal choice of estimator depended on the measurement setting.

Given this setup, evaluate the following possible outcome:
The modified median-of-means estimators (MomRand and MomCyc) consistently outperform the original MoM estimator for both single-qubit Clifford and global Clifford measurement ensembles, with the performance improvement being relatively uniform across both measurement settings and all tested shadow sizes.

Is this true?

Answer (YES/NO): NO